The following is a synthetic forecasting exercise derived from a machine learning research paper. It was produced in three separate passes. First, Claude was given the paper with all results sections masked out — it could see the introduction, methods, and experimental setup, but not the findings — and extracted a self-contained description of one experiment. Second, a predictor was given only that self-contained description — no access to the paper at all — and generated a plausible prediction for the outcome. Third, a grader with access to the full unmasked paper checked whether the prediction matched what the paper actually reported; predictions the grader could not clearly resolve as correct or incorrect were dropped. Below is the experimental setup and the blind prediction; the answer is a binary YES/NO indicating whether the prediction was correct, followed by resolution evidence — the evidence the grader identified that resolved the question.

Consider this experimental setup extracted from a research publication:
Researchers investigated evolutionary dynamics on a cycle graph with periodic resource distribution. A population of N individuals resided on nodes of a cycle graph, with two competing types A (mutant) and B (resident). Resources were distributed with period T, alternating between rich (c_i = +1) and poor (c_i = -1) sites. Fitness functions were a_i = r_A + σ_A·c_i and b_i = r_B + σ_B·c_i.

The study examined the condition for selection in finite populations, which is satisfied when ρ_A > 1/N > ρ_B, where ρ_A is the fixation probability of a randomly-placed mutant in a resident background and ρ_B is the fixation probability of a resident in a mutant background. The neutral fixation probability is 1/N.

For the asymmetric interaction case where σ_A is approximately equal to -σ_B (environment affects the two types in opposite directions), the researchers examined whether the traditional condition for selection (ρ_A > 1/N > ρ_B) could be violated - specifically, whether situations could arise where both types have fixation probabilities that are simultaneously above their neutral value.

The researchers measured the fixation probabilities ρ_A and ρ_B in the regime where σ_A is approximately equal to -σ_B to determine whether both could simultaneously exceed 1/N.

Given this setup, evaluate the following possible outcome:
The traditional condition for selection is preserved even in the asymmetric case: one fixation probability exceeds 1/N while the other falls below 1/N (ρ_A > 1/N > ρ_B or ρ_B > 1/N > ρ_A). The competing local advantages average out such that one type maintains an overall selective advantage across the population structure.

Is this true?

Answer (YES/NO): NO